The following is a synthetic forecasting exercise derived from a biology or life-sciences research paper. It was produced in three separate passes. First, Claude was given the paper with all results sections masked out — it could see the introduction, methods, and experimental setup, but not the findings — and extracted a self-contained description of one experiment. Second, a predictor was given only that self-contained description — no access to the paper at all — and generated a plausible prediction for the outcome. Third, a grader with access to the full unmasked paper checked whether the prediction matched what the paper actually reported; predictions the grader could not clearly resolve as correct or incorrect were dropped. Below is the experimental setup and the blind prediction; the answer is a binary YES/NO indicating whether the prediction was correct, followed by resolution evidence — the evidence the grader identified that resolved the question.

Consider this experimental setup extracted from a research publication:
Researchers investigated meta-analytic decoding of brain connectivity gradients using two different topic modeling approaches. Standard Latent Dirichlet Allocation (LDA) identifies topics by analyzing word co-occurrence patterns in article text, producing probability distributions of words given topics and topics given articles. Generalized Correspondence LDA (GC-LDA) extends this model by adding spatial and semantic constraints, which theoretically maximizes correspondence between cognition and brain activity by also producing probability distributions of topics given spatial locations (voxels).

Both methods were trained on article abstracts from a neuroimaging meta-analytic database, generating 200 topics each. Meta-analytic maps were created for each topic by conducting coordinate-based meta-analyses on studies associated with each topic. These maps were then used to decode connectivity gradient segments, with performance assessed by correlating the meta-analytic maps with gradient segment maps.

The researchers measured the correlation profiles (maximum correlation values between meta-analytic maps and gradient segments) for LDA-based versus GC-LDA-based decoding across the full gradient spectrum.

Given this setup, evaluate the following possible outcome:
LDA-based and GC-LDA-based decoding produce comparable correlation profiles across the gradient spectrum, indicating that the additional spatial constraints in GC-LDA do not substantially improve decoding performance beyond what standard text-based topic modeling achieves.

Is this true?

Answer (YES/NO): NO